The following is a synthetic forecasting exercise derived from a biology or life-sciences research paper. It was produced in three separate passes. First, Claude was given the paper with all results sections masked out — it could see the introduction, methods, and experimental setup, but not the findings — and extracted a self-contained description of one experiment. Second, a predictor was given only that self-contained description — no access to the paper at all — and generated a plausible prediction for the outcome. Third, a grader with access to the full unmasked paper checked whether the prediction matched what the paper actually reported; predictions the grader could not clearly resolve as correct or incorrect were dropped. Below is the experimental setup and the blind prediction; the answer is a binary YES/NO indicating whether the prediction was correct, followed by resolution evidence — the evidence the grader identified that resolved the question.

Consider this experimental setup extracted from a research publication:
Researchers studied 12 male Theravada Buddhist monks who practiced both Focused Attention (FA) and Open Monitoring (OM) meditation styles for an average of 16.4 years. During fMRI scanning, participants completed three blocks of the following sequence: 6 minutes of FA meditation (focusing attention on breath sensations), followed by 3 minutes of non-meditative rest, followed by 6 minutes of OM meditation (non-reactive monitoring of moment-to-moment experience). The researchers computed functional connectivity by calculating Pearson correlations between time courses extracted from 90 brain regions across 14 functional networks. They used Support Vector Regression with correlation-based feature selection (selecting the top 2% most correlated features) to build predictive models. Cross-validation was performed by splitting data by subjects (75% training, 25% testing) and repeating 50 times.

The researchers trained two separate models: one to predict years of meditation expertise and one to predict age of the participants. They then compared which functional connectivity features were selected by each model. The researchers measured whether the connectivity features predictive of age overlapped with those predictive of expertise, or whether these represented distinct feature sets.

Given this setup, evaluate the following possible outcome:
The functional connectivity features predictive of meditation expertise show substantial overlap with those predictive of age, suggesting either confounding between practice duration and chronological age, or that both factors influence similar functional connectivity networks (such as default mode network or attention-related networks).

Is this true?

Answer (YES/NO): NO